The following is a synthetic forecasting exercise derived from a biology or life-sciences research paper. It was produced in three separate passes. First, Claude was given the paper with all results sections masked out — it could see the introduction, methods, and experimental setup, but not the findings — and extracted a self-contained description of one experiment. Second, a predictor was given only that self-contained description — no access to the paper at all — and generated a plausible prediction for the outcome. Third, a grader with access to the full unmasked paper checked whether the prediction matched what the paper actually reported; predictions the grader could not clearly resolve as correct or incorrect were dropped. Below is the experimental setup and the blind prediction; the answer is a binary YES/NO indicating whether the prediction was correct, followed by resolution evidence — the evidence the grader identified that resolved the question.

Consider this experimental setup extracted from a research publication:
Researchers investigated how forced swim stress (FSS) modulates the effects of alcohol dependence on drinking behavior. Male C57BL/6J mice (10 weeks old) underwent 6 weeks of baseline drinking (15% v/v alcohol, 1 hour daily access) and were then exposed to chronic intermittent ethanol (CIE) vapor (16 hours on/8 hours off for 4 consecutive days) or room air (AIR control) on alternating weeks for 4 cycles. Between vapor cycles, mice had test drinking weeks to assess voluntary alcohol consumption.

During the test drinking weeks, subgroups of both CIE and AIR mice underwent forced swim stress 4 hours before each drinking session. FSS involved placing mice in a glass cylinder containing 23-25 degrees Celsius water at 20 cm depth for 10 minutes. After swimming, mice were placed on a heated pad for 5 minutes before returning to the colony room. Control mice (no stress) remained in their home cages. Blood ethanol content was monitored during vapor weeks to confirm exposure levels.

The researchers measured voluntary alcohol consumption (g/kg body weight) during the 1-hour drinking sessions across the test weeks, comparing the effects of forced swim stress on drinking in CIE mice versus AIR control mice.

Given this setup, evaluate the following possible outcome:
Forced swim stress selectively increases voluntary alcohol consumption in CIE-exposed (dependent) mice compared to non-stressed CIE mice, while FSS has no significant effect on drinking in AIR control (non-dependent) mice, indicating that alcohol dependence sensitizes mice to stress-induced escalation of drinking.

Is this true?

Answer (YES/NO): YES